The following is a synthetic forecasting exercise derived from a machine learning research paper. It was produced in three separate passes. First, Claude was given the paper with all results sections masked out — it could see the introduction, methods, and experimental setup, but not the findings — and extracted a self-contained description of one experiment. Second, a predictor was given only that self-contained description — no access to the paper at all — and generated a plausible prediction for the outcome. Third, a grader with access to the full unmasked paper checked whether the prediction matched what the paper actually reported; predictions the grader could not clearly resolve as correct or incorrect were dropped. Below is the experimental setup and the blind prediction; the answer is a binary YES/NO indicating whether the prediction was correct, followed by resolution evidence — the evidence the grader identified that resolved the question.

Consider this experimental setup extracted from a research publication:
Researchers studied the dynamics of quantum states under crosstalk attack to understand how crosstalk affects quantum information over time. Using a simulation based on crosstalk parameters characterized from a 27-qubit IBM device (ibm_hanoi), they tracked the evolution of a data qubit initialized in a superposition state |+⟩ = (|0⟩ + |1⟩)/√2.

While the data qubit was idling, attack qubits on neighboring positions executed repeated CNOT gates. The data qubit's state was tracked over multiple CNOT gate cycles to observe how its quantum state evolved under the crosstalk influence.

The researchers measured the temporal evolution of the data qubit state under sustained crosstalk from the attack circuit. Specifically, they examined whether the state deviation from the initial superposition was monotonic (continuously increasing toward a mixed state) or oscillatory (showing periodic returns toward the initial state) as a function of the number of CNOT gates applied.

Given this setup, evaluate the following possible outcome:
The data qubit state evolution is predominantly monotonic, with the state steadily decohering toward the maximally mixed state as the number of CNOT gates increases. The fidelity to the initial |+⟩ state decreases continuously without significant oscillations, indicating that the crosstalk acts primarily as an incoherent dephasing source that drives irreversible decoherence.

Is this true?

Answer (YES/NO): NO